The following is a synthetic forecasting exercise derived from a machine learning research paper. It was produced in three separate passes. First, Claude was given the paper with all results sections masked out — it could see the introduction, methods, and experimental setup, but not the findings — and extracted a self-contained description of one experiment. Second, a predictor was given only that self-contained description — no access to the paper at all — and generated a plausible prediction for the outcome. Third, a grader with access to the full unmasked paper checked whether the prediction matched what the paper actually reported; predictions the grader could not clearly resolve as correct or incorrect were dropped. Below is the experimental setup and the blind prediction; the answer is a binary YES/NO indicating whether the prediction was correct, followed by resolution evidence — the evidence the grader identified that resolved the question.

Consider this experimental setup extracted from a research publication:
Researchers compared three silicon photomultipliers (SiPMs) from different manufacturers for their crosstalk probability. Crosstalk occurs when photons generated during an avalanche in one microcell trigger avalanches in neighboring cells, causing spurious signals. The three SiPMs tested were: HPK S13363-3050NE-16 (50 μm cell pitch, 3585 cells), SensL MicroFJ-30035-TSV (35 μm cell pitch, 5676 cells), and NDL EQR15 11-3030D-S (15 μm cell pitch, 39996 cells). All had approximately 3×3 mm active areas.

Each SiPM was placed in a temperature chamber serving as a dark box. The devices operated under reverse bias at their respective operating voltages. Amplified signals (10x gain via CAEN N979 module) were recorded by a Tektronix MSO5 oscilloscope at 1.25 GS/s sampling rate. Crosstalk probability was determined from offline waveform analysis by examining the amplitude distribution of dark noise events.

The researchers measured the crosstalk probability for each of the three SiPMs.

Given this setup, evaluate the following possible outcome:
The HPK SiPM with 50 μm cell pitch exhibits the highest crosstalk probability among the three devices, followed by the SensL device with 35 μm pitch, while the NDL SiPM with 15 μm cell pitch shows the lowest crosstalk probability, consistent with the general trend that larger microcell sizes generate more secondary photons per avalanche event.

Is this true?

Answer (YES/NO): NO